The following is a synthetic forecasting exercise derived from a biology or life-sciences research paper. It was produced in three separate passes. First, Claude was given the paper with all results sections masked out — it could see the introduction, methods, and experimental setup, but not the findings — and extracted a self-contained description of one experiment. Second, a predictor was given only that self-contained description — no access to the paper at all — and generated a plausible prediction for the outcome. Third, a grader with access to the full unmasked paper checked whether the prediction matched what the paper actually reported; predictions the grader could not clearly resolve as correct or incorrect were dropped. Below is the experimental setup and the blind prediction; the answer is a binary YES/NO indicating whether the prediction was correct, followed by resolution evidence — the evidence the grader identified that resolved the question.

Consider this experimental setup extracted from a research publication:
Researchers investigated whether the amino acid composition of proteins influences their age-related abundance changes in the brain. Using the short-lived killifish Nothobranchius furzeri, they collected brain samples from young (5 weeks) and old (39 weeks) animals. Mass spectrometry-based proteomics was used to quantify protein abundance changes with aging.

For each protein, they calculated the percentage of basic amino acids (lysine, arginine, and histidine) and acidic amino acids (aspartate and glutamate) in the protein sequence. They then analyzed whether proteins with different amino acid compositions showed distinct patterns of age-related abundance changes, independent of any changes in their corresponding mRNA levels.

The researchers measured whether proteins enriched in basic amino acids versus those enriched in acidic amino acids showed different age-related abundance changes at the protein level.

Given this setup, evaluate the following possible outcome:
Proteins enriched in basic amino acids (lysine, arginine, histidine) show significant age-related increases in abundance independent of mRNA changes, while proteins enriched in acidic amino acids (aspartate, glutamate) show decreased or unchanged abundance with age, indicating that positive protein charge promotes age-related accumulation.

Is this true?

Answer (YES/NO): NO